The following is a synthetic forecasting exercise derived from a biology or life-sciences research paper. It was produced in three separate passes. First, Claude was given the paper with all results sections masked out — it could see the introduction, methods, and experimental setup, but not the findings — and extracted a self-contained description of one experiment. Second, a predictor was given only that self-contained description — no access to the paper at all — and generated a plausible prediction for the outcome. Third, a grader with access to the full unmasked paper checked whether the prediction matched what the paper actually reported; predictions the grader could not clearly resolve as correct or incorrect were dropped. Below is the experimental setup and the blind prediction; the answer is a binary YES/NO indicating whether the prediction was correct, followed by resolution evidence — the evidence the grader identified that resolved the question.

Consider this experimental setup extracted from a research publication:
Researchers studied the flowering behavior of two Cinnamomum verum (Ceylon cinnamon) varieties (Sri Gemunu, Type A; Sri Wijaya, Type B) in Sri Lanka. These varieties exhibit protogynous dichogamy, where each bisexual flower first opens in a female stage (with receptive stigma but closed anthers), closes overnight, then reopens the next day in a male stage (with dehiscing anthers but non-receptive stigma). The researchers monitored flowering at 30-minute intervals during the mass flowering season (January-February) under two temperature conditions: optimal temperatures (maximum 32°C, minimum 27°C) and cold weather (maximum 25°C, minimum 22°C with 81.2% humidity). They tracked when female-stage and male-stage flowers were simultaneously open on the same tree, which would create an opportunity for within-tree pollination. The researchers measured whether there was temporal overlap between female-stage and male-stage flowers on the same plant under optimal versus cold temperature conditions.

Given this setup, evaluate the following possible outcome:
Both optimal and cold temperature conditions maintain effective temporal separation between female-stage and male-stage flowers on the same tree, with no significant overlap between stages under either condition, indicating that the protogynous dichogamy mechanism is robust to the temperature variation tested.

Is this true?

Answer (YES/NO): NO